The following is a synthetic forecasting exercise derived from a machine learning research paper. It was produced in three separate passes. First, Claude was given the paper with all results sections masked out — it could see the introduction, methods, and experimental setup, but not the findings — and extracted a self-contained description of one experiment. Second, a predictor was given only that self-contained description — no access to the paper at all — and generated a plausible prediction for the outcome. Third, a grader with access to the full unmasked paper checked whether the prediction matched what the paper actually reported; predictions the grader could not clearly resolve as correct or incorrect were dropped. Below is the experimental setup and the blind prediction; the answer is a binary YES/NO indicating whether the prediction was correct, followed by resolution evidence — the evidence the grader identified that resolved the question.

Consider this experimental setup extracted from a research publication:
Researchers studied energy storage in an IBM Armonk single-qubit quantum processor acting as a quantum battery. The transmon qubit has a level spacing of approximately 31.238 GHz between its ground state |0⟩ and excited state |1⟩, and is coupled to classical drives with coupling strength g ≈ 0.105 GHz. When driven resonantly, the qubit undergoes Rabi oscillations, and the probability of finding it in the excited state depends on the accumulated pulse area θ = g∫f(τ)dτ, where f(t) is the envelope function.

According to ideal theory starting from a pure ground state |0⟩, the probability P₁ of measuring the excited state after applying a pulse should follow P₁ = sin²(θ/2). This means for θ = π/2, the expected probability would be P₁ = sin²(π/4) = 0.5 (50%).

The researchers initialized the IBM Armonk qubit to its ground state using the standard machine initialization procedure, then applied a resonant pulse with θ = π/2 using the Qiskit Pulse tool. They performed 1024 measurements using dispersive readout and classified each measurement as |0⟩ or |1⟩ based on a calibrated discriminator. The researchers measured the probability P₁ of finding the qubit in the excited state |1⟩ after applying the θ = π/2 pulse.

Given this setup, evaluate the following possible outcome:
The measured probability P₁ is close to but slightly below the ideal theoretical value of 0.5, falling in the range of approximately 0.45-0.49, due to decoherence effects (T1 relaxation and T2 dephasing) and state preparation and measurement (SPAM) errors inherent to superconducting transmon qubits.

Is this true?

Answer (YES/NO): NO